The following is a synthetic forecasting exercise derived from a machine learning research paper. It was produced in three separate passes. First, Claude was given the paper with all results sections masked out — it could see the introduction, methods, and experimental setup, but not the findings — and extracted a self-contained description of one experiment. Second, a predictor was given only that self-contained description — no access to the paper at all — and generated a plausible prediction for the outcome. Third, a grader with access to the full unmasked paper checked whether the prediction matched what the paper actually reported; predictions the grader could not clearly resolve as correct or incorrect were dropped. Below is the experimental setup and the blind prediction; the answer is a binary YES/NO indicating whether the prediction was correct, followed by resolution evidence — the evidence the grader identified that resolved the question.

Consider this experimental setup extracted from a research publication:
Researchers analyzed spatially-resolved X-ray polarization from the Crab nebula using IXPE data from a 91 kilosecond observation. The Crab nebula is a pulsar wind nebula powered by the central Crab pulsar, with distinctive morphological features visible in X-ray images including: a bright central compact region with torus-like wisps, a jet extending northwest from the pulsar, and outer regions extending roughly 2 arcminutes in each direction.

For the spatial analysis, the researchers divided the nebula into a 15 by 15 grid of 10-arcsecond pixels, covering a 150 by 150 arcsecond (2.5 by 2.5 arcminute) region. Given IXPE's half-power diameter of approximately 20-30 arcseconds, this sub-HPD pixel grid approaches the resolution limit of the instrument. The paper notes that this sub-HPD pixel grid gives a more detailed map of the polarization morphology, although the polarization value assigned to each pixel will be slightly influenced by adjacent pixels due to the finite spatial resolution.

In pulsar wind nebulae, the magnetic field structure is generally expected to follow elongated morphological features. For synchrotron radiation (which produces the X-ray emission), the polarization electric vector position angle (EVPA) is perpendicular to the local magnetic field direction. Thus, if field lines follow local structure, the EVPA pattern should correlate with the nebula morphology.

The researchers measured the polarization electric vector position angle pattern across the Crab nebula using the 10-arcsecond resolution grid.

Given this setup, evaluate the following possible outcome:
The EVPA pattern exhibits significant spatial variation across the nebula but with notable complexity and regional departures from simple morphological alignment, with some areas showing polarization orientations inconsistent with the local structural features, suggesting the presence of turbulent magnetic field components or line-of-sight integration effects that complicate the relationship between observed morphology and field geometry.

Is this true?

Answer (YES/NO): NO